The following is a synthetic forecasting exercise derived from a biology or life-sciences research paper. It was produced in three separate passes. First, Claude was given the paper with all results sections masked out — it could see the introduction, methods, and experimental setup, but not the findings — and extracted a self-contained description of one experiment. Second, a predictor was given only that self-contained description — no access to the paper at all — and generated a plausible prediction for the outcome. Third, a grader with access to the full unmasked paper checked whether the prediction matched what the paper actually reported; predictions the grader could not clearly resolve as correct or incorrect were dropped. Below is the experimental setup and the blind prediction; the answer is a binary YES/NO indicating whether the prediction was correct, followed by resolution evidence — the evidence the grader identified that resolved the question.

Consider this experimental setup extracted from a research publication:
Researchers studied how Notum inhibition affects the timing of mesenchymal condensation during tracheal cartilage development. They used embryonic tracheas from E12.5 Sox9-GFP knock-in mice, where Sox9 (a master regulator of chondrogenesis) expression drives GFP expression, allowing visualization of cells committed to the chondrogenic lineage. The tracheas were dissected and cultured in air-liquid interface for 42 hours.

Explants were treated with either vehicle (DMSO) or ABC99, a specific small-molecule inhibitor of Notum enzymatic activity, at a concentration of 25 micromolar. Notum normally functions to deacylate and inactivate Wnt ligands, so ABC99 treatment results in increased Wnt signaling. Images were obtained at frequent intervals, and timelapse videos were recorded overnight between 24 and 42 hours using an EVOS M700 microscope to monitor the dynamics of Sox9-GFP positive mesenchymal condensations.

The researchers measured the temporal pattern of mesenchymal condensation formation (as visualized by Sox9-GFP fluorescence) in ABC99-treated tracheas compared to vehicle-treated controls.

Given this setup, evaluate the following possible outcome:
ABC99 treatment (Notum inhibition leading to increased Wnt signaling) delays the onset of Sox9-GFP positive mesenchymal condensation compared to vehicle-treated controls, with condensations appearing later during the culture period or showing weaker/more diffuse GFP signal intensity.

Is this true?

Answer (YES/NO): YES